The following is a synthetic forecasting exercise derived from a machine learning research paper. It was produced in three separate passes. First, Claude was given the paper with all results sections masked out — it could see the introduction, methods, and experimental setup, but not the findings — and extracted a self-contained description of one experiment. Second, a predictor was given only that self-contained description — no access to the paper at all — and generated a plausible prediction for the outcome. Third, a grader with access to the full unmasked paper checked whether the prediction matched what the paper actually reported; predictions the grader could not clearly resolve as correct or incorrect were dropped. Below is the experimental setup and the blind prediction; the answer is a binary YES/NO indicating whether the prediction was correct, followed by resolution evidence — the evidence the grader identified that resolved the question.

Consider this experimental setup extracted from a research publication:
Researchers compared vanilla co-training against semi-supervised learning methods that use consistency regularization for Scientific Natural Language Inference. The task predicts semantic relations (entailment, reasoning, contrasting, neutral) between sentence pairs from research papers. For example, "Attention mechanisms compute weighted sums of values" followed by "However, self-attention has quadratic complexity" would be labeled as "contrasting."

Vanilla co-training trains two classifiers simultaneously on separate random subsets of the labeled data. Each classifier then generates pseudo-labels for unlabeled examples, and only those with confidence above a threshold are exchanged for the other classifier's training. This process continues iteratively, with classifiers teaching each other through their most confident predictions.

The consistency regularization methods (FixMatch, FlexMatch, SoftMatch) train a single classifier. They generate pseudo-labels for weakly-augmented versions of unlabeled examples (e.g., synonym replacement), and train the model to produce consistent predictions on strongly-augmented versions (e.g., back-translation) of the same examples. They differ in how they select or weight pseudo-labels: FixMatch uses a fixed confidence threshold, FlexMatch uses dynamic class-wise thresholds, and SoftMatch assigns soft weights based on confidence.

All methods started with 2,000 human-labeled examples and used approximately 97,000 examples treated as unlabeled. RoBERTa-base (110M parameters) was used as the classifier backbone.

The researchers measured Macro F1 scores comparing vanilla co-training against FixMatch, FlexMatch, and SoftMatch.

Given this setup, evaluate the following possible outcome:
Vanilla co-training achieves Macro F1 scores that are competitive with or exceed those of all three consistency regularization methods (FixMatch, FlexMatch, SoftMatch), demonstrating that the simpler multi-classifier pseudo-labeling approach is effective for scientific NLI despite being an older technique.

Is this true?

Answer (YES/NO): NO